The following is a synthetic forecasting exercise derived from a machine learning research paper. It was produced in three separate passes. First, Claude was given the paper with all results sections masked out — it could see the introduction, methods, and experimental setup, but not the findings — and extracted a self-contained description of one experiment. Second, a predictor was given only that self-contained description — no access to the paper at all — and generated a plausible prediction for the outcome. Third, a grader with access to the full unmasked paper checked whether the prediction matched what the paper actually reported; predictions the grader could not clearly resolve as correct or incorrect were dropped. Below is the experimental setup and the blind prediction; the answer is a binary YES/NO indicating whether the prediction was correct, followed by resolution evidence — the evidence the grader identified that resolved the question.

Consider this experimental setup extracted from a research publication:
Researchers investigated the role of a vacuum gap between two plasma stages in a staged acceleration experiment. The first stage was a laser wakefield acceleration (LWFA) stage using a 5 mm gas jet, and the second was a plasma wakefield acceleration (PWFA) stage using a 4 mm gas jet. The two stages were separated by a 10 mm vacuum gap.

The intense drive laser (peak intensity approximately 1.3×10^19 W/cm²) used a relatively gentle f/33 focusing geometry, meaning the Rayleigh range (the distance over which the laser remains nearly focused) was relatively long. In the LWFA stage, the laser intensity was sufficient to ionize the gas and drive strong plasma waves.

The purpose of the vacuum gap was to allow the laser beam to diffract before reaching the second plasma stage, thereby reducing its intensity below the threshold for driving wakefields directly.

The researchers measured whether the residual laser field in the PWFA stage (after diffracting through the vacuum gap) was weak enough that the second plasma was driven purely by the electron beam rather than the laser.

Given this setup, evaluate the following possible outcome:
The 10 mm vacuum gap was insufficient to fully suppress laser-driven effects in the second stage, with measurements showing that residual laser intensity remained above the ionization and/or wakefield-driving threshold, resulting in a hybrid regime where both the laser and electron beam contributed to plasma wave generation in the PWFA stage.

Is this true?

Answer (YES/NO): NO